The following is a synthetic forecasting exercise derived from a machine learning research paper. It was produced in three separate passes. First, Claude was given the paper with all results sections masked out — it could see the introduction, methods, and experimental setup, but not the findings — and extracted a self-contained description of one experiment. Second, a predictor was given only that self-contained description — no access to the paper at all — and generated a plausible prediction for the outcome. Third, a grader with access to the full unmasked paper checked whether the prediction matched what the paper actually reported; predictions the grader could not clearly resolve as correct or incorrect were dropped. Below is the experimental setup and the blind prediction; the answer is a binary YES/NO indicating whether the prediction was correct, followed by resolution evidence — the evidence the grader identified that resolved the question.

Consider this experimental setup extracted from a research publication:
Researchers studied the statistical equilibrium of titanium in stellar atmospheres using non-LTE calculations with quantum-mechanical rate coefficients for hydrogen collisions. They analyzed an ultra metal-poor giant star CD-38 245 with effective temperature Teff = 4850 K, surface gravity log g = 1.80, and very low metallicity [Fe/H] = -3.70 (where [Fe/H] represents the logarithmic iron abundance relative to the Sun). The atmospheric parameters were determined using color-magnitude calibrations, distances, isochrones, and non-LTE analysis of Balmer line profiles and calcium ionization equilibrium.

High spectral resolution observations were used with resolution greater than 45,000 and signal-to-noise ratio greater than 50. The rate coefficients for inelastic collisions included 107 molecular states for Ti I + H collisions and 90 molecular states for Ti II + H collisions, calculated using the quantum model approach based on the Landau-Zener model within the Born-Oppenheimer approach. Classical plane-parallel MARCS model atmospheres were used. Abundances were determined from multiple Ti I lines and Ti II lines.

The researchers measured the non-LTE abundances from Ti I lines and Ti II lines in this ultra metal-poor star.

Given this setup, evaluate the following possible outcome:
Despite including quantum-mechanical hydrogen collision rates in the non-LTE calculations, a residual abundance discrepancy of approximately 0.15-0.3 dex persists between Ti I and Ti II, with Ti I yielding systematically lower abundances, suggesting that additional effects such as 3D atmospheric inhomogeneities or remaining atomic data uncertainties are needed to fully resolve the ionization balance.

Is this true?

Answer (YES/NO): NO